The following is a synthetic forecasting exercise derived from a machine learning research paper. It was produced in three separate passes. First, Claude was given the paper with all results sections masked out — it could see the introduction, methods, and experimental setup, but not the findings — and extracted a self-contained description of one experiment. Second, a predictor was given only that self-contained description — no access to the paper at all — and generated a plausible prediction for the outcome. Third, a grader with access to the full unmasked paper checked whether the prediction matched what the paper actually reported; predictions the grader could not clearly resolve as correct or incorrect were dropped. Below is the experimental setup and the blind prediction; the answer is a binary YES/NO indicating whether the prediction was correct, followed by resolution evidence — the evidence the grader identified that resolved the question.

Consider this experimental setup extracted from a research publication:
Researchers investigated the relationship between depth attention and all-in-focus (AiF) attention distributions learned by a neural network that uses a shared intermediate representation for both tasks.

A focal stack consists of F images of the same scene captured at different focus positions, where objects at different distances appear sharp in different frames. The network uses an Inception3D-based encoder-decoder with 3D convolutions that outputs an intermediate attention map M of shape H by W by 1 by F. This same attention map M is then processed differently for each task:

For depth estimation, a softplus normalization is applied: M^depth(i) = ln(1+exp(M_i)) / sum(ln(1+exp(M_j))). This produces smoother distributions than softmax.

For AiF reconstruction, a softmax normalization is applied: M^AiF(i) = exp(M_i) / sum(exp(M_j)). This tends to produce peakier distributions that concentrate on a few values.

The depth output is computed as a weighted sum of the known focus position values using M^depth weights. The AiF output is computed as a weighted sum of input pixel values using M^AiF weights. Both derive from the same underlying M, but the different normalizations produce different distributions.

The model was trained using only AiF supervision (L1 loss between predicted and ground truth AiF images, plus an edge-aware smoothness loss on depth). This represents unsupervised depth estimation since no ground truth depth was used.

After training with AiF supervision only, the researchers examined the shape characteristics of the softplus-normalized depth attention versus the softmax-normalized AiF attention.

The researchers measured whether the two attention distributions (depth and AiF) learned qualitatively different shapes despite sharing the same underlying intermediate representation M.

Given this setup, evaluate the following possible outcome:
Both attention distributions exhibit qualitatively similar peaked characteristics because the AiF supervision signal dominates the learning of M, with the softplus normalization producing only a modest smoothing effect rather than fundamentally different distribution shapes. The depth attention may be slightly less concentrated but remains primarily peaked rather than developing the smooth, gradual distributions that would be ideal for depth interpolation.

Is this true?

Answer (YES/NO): NO